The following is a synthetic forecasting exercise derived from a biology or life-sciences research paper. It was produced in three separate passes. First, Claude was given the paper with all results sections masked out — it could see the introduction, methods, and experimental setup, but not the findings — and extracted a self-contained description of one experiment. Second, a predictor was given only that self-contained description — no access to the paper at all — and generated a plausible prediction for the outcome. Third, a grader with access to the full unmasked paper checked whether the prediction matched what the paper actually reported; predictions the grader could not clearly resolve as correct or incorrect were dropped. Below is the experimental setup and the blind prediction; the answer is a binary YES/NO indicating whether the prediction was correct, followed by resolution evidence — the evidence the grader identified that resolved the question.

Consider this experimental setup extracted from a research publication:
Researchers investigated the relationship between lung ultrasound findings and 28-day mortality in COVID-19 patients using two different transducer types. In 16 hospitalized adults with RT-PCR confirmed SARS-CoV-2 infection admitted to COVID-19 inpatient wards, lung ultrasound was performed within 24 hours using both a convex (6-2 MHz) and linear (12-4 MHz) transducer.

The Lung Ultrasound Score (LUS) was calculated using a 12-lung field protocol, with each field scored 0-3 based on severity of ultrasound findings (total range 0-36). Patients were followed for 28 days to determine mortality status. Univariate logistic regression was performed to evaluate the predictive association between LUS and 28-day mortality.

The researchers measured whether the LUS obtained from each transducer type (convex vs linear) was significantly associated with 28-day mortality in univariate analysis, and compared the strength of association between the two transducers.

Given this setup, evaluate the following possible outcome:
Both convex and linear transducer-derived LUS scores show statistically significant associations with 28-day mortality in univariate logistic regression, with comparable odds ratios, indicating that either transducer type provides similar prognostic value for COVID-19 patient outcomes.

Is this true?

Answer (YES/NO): NO